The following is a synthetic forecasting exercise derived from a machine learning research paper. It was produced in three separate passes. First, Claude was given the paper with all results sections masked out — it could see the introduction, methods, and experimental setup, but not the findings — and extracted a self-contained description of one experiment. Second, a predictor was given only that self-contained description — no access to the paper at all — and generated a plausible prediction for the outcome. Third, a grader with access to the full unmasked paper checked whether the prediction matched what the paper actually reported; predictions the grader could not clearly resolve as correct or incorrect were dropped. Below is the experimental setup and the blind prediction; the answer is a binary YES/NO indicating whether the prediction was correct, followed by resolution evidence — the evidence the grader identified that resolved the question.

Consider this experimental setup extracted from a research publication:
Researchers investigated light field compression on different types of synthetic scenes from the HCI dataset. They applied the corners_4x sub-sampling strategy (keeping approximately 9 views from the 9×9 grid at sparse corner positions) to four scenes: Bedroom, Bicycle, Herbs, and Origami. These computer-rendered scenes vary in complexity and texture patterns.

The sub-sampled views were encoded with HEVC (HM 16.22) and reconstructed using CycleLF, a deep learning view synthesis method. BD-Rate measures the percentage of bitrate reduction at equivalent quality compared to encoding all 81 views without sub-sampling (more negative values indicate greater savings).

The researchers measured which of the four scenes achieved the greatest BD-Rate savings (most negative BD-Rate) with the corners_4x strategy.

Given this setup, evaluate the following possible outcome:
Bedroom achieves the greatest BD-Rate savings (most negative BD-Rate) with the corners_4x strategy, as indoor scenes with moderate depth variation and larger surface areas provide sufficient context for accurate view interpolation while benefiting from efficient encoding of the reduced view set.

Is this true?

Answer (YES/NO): NO